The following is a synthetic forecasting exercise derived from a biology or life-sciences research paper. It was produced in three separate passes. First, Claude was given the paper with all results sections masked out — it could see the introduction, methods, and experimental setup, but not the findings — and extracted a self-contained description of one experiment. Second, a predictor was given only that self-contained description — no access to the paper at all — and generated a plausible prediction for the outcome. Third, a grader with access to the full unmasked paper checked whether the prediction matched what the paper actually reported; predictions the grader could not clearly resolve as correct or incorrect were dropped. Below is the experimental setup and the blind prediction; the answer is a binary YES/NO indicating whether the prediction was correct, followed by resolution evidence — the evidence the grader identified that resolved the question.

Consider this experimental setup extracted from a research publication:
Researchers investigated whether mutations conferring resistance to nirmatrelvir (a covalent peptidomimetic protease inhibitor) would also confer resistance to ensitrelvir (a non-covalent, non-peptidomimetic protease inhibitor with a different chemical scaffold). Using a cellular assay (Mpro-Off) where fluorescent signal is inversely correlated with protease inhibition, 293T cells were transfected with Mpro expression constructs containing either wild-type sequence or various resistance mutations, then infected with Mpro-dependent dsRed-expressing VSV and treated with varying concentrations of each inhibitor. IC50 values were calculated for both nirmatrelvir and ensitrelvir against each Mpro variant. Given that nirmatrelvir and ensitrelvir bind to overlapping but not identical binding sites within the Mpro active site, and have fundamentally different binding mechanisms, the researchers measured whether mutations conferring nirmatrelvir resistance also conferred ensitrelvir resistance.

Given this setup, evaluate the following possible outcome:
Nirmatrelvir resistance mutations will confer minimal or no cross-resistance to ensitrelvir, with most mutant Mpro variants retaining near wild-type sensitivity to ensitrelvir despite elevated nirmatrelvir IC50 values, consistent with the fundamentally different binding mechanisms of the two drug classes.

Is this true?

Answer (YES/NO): NO